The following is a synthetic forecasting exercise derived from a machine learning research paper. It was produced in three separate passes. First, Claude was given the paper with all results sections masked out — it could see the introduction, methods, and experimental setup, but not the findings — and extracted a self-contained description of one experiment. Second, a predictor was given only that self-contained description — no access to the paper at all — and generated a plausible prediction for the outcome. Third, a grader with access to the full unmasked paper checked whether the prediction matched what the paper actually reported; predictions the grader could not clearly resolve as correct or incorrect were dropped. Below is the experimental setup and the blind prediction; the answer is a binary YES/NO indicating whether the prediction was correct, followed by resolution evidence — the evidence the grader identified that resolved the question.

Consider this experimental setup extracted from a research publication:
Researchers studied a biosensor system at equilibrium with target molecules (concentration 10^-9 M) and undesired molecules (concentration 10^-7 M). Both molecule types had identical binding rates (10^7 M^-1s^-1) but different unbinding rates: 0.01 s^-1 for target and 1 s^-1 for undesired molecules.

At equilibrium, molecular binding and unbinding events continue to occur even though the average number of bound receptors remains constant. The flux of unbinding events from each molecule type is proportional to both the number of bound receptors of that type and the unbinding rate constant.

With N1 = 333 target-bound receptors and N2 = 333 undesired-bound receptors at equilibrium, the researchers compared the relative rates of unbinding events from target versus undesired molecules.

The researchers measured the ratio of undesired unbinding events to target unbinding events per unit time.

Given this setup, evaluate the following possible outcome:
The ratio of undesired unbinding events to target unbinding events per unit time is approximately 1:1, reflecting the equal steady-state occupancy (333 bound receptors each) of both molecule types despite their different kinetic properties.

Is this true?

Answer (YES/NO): NO